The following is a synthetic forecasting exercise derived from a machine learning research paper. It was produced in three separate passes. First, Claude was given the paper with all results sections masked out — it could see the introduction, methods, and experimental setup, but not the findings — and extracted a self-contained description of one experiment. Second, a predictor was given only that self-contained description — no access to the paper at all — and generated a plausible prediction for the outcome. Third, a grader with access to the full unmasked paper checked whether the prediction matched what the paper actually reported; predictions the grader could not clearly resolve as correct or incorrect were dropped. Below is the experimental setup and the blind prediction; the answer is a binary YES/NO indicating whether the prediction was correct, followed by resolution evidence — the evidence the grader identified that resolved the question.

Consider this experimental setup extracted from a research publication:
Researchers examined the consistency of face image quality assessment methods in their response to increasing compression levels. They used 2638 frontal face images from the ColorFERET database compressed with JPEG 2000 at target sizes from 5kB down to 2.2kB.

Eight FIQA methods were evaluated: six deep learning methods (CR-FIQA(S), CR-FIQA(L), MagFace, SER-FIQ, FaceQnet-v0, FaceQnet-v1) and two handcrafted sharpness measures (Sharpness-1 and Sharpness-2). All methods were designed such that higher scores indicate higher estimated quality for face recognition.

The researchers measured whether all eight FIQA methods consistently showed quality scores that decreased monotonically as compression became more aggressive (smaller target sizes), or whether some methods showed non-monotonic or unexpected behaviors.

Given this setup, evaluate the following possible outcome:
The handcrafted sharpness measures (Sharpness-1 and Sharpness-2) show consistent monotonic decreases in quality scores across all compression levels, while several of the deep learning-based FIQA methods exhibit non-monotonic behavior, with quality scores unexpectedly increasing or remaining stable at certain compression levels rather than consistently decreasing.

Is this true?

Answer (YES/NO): NO